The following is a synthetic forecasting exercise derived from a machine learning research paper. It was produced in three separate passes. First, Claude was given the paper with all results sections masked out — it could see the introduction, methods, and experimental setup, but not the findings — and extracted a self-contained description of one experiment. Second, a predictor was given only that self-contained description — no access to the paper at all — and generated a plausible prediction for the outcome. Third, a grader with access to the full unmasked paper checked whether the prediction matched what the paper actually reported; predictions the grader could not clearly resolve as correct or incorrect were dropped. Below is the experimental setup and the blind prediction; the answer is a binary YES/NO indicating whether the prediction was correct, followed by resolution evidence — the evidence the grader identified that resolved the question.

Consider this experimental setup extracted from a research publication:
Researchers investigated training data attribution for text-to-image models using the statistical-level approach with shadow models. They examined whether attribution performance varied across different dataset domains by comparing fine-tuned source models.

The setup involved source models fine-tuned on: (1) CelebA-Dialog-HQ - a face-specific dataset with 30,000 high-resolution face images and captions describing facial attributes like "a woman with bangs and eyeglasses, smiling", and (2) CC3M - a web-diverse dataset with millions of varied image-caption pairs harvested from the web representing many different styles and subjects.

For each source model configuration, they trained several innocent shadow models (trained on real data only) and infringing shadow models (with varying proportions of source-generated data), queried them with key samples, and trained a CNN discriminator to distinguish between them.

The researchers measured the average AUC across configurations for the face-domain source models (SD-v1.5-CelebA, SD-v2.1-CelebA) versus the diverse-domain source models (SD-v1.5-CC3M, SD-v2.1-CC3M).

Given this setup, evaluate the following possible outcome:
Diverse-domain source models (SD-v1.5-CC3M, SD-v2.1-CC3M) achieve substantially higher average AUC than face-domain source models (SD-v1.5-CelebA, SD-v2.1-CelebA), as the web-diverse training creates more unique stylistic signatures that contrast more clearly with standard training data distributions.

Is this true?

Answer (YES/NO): NO